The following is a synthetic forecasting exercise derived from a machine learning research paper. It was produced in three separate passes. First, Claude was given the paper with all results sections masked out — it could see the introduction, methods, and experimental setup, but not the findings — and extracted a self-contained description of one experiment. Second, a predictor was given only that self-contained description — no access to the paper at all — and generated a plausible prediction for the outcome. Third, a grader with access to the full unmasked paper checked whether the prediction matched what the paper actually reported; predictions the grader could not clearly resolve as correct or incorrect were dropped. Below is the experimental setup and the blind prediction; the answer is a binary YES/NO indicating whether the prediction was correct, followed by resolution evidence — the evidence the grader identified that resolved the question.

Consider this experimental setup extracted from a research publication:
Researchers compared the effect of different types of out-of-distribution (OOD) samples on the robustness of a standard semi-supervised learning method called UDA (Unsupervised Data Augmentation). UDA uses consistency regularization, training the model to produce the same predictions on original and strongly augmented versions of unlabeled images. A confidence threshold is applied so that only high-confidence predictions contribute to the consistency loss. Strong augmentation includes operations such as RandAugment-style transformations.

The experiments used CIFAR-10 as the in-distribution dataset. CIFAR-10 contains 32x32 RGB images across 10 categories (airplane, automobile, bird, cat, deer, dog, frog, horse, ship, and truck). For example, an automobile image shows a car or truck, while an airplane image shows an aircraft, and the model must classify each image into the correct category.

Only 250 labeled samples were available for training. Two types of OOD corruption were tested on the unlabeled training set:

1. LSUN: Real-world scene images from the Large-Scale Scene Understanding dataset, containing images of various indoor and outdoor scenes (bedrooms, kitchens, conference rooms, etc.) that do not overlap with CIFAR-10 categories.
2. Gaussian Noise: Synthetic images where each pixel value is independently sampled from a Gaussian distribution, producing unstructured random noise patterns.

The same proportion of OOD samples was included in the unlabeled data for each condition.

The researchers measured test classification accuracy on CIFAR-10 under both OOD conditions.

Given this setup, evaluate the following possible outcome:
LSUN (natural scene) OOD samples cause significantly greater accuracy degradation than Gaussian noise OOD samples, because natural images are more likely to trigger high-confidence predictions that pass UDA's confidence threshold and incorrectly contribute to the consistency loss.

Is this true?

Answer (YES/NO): NO